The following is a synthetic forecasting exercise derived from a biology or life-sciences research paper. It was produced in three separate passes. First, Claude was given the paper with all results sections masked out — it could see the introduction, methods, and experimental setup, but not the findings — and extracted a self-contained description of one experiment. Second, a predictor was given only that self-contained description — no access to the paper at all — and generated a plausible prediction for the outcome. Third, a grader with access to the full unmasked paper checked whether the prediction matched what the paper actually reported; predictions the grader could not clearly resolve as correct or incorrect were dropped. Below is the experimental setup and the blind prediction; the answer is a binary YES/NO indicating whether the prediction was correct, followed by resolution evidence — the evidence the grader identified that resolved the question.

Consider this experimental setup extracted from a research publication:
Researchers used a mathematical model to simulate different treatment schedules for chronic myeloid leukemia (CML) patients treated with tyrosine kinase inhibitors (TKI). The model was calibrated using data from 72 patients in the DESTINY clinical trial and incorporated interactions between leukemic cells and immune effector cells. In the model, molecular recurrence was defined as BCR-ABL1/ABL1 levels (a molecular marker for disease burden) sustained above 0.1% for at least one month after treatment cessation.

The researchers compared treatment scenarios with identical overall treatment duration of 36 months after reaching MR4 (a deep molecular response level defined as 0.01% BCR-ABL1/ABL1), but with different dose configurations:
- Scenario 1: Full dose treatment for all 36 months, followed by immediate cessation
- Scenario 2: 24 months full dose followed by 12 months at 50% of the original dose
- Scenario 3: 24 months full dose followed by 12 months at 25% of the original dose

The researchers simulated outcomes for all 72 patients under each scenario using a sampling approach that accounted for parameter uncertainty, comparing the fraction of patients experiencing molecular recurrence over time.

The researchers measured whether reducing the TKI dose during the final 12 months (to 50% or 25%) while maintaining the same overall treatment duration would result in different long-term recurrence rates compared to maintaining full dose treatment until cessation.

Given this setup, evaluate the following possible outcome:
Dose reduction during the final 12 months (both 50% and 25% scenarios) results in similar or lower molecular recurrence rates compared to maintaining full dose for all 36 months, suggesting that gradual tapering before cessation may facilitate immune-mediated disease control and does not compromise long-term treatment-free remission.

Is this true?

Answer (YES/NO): YES